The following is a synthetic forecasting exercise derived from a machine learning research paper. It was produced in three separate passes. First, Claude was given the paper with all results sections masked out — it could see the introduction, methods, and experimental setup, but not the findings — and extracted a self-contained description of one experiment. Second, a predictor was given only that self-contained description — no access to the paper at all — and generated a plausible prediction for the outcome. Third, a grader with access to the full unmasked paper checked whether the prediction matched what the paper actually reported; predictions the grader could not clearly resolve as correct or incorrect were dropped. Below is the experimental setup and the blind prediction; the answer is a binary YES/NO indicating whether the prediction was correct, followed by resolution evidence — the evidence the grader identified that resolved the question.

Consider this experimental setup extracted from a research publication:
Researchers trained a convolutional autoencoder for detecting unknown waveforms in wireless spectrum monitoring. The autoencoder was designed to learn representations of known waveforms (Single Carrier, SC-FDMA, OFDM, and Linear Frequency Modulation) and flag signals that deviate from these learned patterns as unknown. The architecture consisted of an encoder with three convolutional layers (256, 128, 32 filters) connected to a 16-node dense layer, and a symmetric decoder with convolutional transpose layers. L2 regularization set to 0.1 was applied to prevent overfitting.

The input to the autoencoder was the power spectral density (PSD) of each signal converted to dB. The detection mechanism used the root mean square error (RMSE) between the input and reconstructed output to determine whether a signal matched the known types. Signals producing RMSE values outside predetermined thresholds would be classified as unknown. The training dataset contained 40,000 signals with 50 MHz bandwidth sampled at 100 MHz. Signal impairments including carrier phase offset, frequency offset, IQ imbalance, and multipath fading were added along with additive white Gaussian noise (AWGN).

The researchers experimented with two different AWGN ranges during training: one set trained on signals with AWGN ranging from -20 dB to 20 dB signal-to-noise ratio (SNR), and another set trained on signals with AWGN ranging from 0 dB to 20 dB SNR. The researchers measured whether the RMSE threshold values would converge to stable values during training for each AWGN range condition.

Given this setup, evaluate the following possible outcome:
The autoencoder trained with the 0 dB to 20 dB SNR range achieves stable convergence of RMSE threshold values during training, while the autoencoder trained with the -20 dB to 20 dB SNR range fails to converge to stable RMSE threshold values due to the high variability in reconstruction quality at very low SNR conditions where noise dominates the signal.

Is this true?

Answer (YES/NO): YES